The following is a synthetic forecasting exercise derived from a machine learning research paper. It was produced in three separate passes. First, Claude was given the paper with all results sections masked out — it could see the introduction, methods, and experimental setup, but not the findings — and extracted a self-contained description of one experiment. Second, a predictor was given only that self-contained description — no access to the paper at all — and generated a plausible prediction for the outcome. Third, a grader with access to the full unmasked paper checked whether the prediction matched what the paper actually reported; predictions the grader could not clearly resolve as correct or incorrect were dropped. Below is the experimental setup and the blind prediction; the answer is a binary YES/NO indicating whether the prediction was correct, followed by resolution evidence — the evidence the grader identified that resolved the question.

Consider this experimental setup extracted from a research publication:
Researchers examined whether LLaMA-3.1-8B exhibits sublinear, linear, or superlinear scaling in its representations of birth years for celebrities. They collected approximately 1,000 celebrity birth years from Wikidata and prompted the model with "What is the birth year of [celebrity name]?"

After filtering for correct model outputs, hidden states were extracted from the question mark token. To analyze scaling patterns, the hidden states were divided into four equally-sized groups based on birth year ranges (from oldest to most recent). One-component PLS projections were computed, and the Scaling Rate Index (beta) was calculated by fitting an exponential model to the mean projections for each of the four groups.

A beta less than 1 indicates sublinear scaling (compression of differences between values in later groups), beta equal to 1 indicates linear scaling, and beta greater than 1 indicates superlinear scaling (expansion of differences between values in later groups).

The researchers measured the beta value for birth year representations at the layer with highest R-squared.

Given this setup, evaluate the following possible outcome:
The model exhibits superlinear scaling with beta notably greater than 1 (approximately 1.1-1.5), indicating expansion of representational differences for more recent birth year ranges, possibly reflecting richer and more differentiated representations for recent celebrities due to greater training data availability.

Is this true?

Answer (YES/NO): NO